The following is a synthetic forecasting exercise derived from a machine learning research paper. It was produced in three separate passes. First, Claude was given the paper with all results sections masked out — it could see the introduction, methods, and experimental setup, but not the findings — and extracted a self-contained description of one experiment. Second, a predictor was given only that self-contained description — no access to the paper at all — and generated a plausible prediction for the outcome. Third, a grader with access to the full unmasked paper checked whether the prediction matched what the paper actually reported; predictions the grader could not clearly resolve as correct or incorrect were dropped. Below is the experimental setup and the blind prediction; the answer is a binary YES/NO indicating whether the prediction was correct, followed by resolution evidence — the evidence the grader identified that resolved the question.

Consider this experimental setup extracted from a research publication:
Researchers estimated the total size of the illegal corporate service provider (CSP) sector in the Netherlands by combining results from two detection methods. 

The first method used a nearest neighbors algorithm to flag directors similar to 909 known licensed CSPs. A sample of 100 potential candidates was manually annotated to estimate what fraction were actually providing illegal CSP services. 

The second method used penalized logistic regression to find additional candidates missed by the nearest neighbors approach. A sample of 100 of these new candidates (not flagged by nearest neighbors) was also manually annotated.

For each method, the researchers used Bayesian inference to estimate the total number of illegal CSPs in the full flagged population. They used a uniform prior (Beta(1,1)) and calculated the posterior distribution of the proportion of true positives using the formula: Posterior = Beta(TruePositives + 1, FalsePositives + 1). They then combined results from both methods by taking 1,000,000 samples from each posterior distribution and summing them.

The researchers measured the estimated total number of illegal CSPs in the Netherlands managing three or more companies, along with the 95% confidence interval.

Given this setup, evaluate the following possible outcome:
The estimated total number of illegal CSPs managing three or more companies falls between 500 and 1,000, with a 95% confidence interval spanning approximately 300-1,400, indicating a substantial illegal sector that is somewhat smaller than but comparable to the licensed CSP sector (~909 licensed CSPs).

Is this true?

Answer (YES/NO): NO